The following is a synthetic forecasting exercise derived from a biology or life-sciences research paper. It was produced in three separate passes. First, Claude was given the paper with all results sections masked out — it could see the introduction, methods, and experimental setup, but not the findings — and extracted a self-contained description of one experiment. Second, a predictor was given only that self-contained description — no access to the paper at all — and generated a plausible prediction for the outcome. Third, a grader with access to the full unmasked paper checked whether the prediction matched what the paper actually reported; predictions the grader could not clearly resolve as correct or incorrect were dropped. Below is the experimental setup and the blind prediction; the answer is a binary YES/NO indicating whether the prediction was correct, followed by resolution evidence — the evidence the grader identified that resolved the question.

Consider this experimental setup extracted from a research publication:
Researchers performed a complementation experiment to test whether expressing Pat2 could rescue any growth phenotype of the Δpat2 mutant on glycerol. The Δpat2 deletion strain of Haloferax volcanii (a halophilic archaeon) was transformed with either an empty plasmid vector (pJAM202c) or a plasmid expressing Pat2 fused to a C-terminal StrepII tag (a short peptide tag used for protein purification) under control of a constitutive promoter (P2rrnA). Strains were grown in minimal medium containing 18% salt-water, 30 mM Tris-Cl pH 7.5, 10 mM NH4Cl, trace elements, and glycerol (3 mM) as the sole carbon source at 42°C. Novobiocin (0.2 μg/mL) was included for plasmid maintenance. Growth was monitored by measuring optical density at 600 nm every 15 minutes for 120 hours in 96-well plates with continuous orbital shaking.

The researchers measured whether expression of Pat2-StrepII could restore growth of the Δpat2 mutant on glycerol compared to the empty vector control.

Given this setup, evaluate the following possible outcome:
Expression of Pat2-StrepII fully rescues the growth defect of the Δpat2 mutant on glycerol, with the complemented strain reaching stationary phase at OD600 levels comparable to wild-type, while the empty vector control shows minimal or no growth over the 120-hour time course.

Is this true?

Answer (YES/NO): NO